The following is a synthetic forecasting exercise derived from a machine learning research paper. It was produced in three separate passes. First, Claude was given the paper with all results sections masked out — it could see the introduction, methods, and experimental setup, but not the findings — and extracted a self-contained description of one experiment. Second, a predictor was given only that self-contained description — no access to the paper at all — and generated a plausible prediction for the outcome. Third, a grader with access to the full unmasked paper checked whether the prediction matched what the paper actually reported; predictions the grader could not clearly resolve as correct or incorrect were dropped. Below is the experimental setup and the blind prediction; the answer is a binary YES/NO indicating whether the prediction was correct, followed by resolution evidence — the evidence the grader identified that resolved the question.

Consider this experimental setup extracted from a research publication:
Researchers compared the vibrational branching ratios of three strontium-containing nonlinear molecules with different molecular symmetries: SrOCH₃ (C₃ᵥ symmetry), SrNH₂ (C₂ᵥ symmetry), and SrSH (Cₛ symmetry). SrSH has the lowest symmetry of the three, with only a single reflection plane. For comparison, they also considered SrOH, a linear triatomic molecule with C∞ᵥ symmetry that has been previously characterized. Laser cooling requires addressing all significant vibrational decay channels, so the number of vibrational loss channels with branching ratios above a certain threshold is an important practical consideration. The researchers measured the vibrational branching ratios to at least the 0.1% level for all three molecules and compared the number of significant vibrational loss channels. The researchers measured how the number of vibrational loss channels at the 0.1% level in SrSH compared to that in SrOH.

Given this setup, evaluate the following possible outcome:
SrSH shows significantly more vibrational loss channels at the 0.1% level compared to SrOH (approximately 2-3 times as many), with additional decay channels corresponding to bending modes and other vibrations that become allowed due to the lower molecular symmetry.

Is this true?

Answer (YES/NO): YES